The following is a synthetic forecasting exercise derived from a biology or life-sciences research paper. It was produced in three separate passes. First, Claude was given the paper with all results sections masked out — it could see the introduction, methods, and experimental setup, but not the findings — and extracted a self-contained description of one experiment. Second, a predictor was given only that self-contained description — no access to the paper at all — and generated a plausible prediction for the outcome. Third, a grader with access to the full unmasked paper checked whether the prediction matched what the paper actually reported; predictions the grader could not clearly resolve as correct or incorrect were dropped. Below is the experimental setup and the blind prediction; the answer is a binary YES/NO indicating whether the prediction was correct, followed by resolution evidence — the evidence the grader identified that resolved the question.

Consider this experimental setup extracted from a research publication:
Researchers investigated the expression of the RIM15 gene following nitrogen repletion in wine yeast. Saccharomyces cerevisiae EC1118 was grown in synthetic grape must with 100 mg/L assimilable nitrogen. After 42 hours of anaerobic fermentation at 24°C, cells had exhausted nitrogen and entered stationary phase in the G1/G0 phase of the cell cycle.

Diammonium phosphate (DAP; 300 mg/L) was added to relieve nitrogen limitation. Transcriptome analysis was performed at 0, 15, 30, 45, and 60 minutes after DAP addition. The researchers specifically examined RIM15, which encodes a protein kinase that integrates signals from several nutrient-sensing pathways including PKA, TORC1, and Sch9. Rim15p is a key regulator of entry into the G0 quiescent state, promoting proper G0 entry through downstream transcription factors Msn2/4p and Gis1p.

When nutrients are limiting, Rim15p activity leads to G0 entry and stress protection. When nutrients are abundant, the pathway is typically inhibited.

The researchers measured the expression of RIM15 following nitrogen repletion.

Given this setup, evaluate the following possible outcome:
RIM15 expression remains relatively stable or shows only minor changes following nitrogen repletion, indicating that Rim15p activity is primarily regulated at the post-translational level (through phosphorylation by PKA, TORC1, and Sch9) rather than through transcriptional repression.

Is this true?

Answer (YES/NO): NO